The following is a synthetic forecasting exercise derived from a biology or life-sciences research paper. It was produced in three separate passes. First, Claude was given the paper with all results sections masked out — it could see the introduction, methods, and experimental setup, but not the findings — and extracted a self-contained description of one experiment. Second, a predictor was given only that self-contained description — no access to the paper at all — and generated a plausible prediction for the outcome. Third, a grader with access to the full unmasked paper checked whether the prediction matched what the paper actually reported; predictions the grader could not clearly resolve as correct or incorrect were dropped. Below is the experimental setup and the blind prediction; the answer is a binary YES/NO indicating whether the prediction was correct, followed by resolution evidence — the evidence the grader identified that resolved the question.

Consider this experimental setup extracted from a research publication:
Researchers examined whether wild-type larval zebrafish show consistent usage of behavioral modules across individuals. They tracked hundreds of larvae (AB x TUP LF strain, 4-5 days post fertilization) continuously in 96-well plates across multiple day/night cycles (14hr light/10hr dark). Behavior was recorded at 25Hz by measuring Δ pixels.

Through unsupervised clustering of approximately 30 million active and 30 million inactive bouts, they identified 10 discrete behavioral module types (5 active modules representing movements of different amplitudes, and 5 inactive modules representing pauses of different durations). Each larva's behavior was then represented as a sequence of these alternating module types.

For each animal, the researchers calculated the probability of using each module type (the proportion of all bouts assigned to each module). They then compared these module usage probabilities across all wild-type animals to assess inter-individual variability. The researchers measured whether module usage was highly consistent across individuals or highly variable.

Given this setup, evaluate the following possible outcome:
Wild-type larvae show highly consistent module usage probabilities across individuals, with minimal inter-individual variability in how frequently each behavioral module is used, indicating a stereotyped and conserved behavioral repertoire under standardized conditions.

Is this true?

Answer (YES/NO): YES